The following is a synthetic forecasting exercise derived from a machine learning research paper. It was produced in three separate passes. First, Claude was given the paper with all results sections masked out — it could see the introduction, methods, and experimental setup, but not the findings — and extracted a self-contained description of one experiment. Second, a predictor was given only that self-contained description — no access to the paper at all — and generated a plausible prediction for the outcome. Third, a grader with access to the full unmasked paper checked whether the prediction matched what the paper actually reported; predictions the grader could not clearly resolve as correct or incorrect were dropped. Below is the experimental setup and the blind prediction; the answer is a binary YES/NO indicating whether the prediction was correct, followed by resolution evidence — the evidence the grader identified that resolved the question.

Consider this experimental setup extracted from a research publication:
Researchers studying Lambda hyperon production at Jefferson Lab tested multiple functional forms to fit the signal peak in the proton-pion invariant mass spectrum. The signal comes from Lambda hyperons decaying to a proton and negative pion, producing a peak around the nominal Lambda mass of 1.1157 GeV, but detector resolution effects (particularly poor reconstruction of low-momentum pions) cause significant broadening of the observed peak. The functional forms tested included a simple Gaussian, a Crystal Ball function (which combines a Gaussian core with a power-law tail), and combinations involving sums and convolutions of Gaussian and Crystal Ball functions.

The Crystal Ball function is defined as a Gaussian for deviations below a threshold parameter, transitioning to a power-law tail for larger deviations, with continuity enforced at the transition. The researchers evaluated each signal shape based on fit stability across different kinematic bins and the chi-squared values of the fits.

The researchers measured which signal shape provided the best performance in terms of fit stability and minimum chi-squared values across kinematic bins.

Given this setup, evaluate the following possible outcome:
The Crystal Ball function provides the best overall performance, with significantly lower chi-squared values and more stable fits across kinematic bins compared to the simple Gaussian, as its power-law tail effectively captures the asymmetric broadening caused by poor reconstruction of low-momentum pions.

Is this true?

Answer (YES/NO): NO